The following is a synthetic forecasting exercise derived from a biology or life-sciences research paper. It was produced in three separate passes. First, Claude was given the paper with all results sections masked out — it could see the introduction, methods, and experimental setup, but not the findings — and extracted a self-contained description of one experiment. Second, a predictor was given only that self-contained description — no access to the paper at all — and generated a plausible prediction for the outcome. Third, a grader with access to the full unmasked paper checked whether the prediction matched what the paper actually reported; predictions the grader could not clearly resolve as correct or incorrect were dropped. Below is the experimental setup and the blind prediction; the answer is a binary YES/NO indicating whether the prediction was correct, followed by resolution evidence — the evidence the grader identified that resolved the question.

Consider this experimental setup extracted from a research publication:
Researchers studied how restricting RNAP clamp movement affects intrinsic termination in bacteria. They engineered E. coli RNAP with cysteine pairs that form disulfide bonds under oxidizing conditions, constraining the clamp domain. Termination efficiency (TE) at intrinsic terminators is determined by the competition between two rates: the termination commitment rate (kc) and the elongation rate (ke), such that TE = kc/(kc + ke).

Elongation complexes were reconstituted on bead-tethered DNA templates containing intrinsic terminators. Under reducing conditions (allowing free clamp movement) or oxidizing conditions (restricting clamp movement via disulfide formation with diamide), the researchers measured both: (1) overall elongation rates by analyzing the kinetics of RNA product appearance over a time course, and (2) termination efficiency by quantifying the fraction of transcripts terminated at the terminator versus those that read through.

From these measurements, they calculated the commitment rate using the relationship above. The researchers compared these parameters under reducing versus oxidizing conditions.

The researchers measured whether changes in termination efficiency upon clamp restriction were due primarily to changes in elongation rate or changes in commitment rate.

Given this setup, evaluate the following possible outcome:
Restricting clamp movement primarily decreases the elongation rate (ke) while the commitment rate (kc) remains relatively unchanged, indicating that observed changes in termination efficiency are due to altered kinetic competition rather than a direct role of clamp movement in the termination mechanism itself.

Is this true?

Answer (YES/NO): NO